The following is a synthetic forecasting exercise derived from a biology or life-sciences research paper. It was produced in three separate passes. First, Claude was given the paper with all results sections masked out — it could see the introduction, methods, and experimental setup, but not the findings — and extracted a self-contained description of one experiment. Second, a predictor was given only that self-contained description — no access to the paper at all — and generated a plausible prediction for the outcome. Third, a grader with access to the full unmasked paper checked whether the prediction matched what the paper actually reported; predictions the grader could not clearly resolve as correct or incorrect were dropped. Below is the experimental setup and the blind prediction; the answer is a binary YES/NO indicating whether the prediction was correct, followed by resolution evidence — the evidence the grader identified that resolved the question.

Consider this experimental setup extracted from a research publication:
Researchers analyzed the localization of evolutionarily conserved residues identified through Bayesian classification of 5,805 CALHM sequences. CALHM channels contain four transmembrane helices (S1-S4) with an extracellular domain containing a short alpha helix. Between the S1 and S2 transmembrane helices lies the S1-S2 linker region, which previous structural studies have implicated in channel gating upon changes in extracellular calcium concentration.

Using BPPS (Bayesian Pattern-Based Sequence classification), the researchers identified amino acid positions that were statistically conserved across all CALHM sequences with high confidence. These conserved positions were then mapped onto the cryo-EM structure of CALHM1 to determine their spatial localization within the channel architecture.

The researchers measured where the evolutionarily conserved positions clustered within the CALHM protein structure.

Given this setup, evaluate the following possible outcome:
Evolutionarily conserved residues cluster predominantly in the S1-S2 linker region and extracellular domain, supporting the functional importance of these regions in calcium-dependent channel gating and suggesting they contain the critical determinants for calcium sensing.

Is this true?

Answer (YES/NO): NO